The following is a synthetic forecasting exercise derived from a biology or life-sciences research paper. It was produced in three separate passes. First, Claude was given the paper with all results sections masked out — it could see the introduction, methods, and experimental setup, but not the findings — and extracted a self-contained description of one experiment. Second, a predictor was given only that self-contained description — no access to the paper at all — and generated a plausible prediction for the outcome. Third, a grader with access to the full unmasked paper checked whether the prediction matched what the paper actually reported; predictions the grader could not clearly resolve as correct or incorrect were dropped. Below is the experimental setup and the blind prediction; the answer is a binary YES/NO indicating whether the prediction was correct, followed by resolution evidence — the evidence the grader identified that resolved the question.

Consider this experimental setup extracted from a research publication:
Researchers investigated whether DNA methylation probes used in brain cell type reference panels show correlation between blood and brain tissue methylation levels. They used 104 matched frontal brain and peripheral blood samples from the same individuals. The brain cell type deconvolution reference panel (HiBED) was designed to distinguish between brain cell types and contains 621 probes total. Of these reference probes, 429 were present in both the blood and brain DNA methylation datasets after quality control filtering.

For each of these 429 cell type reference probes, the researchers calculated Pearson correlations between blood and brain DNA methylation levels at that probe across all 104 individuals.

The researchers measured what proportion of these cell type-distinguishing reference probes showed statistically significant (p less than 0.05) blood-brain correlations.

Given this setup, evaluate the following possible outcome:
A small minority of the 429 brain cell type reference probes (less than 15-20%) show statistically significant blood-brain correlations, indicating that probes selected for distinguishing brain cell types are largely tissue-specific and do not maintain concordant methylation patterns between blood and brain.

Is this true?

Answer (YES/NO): YES